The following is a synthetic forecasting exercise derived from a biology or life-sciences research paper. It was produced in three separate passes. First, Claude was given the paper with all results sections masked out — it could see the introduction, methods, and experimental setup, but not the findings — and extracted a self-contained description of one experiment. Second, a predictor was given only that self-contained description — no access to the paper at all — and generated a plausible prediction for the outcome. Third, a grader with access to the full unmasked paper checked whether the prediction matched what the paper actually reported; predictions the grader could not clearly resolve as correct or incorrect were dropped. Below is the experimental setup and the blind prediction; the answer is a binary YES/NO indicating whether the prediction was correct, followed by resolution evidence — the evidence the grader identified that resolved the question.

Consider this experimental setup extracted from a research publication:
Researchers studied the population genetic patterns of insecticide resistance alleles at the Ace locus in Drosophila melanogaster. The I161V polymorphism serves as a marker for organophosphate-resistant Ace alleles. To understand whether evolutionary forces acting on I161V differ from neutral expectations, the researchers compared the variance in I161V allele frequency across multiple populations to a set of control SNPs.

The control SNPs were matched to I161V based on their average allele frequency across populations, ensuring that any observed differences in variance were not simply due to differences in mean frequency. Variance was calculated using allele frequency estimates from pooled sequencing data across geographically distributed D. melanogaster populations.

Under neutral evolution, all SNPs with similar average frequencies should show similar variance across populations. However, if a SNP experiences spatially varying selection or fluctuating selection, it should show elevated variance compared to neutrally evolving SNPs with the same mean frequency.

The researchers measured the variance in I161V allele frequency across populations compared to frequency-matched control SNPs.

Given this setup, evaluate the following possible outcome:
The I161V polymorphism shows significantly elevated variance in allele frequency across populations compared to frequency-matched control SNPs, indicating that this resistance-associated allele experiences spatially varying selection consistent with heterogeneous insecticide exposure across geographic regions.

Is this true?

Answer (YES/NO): YES